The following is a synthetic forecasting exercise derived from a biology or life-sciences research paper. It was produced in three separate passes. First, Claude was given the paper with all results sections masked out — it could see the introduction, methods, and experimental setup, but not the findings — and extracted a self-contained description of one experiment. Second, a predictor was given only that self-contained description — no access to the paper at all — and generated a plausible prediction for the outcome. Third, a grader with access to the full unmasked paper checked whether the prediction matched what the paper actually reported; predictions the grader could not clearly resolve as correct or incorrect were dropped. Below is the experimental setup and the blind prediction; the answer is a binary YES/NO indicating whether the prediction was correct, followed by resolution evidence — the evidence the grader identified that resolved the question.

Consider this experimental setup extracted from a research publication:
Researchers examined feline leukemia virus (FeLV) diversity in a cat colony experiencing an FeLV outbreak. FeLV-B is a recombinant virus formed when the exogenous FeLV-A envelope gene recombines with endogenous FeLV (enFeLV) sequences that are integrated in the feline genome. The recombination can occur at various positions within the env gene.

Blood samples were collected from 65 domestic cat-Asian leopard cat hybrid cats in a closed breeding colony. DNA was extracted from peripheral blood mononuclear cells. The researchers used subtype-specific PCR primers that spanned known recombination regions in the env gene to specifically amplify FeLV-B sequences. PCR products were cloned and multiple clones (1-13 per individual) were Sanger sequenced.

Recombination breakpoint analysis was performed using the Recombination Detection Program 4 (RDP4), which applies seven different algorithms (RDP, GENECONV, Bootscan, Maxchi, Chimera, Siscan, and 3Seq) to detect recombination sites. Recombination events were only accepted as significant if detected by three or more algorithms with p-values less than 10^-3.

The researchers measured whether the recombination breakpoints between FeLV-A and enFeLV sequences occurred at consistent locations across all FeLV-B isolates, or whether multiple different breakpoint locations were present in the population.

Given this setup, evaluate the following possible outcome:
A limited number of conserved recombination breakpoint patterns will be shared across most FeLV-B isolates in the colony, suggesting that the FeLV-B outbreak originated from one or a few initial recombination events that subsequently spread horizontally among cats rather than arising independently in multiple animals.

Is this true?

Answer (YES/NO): NO